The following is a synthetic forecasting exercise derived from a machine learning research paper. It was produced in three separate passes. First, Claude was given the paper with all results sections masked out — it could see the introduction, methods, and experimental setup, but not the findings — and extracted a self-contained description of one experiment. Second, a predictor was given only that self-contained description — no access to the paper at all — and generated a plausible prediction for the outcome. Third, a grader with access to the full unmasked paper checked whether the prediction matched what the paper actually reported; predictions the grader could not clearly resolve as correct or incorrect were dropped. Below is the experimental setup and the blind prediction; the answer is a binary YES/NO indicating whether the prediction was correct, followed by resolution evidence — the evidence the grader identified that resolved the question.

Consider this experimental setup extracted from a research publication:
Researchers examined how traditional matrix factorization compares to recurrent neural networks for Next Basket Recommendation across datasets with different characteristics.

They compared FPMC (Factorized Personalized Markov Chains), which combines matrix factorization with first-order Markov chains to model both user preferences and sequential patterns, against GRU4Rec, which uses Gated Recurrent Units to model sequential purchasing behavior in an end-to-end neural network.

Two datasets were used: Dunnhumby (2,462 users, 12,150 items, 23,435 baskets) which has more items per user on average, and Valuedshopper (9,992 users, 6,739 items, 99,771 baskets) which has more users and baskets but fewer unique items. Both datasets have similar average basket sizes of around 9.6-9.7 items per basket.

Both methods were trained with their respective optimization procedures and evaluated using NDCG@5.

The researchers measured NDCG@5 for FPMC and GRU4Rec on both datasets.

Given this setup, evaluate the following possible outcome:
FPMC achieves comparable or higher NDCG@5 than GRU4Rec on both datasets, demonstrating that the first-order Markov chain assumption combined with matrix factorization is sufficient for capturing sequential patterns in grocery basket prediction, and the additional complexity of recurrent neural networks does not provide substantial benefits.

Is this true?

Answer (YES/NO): NO